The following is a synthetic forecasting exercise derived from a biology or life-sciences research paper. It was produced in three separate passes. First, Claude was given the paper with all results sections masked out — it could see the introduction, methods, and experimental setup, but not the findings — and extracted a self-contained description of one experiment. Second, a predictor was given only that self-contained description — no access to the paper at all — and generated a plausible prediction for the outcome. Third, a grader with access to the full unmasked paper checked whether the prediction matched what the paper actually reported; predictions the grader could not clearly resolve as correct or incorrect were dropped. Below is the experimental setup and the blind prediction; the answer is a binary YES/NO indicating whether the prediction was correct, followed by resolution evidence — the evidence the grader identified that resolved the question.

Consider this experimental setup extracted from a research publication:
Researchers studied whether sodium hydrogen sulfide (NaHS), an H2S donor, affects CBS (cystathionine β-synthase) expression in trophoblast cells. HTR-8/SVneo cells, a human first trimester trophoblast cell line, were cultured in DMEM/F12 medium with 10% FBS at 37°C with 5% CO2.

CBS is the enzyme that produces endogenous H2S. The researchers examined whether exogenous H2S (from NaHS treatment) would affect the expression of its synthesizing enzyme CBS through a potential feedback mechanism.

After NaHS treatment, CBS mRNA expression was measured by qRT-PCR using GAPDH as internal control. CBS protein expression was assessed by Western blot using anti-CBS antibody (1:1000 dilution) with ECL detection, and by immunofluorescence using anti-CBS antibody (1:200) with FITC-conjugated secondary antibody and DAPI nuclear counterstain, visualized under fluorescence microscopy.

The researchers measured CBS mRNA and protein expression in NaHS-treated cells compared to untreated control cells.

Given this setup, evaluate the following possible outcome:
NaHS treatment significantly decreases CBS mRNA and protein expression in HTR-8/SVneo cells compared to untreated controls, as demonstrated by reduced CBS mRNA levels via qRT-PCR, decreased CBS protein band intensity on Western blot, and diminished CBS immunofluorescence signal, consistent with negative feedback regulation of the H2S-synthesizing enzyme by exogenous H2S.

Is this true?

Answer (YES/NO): NO